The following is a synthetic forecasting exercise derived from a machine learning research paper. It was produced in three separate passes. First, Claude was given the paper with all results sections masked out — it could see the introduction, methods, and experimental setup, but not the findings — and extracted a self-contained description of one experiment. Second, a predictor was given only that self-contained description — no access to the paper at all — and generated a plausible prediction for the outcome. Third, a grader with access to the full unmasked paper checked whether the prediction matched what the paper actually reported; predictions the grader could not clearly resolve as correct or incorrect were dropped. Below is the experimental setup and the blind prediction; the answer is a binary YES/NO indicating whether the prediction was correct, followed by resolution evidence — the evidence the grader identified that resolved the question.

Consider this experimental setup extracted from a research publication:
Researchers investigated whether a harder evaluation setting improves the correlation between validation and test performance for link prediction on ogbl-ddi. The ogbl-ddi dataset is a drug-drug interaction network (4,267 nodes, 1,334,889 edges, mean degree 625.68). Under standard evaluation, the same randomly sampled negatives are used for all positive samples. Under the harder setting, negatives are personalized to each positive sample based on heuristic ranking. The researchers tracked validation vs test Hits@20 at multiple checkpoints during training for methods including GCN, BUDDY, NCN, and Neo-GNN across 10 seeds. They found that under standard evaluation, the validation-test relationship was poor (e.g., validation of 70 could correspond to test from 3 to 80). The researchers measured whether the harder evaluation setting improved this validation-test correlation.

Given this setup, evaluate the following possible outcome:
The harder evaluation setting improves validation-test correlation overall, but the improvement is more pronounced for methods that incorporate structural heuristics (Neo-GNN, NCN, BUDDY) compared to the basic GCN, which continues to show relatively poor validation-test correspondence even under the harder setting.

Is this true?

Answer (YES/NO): NO